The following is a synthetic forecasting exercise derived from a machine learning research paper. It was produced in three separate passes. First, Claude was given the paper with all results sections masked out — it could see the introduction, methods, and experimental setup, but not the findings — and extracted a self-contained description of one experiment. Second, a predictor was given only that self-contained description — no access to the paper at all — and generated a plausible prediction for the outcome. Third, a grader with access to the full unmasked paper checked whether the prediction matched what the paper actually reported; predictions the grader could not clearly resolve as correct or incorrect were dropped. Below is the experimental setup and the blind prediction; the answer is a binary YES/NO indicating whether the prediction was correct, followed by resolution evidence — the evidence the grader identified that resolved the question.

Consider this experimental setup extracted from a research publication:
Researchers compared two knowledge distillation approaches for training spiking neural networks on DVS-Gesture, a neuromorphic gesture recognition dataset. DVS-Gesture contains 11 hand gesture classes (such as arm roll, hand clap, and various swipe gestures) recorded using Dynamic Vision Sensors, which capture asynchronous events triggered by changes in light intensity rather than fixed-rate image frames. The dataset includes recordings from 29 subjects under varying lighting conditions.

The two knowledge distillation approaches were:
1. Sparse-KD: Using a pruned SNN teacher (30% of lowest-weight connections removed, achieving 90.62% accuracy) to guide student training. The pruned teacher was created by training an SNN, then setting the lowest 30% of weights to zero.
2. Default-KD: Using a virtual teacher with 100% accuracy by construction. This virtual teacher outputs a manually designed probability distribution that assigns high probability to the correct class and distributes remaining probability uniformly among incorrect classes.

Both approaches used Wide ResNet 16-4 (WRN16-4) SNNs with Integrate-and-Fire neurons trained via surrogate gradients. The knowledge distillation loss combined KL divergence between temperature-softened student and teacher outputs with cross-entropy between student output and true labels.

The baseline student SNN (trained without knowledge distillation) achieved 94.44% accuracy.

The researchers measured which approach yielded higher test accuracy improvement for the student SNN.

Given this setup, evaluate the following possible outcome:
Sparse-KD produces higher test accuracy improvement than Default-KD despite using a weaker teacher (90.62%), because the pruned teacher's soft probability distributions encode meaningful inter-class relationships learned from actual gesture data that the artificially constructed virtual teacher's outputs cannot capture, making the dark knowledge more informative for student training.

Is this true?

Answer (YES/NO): YES